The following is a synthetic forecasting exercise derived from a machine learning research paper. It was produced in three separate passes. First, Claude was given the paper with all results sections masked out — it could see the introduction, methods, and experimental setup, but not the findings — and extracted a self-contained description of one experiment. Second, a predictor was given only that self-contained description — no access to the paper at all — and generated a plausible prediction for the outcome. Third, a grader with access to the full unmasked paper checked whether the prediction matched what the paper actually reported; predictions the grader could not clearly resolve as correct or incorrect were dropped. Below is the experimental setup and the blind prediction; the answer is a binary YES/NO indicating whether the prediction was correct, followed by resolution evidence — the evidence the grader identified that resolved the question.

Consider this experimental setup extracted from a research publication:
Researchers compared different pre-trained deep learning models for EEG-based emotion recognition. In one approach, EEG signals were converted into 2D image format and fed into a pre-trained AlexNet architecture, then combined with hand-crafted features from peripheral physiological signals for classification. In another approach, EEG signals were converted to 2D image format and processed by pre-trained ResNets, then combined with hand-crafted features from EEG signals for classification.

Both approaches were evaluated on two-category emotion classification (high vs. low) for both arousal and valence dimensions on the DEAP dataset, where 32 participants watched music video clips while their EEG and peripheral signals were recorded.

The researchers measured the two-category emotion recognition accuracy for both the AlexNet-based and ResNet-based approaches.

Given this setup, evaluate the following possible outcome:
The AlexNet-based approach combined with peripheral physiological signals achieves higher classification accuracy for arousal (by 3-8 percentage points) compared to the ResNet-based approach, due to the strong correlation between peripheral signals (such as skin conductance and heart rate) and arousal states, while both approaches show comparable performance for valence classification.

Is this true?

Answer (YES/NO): NO